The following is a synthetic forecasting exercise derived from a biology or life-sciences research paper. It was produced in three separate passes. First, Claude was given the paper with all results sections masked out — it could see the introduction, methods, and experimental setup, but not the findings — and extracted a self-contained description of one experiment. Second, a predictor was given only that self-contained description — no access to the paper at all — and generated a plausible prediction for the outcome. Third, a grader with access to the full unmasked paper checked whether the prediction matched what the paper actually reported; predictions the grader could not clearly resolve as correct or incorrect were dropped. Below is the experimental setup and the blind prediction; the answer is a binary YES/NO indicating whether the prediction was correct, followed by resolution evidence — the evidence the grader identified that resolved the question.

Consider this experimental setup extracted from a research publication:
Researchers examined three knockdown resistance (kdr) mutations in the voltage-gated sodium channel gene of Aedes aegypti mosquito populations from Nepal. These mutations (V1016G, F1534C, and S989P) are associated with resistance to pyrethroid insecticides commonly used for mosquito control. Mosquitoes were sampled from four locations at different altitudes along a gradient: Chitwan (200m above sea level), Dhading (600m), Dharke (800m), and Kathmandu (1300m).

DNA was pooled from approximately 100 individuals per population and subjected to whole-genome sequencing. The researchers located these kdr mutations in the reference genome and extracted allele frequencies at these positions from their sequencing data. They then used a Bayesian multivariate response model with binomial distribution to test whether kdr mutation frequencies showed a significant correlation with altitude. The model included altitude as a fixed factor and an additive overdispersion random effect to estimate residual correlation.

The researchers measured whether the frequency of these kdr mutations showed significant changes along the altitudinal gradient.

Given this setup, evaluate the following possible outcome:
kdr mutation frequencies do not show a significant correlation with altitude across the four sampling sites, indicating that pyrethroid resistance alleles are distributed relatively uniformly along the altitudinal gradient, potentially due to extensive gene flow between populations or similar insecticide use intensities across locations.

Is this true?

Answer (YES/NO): NO